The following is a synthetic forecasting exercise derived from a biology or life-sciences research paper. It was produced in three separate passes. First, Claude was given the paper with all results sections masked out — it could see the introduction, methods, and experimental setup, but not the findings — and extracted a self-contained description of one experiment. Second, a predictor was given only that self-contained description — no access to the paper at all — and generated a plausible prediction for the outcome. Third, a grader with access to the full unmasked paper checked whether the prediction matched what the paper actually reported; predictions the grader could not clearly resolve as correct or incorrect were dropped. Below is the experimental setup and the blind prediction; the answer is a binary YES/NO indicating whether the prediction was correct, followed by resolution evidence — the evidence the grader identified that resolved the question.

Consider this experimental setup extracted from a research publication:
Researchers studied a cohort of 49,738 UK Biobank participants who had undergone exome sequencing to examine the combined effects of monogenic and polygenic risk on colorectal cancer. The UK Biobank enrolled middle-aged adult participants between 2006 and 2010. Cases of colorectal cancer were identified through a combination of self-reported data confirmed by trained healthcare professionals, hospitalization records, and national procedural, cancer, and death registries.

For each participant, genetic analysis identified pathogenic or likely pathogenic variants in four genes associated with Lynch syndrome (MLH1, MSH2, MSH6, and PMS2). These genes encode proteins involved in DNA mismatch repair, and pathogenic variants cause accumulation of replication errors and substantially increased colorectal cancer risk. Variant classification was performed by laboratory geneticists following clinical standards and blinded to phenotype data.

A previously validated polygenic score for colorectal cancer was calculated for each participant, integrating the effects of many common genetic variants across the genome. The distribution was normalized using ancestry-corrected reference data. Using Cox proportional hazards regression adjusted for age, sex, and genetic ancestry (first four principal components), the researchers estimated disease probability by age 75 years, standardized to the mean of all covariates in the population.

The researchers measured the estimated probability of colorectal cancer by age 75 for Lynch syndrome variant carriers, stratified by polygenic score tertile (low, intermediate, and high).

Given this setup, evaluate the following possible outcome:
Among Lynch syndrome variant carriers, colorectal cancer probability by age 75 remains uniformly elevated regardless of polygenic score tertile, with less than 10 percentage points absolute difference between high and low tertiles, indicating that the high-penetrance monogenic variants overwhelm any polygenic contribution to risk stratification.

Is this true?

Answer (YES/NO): NO